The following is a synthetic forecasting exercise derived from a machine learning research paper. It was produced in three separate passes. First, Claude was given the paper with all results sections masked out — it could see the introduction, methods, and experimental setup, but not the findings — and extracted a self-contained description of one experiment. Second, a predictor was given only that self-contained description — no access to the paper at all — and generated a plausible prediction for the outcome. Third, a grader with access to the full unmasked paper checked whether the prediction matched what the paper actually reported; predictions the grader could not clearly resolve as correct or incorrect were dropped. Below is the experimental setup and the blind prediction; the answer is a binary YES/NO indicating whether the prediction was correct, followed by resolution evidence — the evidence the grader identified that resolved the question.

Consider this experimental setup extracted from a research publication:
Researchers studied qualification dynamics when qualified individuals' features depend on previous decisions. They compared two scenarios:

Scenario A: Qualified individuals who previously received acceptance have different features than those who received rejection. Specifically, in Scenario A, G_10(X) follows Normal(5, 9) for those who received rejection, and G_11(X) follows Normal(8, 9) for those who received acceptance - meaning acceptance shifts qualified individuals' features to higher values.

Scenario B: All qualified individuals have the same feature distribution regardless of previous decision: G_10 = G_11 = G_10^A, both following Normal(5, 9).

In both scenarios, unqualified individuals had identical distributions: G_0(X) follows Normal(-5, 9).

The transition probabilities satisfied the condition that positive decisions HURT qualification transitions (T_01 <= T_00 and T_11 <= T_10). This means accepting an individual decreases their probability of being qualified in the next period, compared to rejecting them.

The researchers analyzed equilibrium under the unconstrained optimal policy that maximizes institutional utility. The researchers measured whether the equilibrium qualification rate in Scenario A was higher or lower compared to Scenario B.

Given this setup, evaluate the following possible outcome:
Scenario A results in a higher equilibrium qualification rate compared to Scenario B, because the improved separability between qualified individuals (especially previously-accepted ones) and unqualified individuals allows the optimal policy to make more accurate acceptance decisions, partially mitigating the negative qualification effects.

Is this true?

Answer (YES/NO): NO